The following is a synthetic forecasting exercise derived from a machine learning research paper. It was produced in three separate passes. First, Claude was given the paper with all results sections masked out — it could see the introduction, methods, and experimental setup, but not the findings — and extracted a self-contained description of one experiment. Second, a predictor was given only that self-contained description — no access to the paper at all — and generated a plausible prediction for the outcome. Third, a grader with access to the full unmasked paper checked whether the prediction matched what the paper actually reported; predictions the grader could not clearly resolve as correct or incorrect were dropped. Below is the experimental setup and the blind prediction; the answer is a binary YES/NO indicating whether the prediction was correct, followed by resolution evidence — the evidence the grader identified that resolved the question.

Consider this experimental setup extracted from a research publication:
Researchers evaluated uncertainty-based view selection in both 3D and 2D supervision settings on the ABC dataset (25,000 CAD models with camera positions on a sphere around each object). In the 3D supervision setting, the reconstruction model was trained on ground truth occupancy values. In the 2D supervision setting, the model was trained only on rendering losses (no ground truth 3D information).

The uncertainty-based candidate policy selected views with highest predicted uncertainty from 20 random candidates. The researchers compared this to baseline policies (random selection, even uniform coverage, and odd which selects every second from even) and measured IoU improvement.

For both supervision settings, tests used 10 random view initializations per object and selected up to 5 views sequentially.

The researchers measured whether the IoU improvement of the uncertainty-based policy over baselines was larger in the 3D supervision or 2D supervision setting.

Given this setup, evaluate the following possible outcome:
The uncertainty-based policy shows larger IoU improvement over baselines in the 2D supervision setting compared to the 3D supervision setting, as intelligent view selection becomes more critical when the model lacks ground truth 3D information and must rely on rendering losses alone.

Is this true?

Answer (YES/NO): YES